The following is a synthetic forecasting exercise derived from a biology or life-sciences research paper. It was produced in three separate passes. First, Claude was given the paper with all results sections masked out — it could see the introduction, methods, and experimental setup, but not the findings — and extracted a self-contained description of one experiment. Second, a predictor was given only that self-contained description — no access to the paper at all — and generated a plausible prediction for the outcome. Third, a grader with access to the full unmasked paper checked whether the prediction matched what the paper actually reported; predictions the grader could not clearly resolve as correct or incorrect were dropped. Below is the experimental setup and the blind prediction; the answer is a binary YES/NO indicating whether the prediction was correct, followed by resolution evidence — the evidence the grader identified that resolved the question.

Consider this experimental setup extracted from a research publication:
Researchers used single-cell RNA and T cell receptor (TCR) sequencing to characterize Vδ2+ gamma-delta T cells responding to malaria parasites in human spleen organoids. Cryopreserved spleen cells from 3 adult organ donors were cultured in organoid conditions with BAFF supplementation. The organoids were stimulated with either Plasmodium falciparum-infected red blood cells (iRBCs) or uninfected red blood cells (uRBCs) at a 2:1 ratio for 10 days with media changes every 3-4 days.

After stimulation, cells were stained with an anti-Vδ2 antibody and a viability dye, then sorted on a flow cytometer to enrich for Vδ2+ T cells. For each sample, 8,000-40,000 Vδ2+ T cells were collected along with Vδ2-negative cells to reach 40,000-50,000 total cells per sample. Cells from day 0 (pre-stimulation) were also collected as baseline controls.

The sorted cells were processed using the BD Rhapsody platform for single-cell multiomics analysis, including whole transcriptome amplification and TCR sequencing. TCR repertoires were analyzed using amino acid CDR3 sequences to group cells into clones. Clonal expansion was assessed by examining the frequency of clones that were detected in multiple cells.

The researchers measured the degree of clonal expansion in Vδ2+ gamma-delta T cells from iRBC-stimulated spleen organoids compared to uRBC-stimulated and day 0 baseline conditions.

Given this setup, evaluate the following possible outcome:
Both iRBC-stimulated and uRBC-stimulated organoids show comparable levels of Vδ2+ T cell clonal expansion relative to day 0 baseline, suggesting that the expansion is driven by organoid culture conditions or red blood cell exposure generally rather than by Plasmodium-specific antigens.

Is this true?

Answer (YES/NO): NO